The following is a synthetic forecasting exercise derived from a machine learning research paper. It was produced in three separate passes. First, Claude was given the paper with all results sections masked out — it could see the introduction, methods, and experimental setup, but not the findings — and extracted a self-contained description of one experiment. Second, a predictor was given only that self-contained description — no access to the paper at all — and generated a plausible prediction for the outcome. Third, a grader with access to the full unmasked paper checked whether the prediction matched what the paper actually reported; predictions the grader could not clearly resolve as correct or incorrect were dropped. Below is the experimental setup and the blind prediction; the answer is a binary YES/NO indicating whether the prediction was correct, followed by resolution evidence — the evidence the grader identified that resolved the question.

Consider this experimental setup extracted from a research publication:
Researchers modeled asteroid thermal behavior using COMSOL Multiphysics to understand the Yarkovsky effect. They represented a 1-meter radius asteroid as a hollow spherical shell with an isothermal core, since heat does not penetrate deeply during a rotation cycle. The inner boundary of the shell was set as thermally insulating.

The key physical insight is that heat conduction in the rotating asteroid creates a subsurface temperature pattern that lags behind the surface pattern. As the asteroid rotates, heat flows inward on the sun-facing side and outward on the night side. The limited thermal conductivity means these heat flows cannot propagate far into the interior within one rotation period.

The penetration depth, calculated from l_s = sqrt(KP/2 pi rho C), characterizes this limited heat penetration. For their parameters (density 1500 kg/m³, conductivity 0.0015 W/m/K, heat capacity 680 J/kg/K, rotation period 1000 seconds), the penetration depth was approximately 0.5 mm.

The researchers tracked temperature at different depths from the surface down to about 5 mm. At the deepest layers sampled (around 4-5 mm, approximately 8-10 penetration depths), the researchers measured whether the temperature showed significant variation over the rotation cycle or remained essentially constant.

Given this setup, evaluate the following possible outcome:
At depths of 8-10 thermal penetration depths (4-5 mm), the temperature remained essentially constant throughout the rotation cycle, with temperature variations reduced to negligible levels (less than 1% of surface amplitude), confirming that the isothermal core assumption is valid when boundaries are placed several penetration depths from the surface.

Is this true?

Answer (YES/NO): YES